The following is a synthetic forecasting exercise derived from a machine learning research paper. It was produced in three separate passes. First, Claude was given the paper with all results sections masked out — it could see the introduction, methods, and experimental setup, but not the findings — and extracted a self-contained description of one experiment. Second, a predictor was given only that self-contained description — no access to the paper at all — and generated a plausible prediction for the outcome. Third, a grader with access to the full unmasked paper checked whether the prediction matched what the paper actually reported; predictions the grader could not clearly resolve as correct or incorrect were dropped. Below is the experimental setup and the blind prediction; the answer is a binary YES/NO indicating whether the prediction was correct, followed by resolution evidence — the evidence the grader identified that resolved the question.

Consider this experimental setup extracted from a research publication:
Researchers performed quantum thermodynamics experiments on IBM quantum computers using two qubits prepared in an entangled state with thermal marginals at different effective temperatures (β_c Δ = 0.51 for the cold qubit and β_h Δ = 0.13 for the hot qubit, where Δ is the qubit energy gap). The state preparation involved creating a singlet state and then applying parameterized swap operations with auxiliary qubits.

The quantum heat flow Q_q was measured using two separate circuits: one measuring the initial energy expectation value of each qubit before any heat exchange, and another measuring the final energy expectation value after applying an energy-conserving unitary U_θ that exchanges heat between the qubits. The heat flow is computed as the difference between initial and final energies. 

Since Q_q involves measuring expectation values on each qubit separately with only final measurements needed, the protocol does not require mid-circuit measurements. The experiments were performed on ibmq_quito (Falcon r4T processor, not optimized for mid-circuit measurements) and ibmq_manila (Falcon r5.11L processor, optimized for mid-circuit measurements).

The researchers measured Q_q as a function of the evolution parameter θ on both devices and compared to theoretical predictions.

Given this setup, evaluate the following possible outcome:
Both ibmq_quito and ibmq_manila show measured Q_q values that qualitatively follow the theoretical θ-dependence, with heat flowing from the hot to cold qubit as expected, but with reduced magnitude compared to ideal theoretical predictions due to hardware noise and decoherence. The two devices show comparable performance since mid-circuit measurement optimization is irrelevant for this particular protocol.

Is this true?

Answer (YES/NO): NO